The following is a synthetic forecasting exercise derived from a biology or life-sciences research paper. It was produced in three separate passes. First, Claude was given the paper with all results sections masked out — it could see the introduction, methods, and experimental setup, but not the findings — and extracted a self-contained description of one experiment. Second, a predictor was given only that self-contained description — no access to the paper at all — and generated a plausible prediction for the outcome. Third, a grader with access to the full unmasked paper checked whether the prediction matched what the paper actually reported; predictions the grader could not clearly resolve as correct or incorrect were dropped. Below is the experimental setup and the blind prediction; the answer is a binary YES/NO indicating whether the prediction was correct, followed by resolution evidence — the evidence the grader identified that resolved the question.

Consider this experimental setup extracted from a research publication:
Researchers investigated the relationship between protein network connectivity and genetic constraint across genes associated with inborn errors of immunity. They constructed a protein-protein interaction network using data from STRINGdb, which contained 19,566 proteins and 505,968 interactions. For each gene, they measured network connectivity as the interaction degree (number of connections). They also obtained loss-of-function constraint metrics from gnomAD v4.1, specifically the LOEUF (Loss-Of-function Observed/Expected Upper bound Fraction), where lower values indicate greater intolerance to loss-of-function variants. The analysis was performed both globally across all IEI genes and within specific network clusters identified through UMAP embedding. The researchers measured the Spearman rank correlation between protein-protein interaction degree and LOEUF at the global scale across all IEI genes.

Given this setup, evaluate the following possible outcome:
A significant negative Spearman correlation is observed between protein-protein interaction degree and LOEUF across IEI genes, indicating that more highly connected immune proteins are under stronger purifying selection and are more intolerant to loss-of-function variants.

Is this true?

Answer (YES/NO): YES